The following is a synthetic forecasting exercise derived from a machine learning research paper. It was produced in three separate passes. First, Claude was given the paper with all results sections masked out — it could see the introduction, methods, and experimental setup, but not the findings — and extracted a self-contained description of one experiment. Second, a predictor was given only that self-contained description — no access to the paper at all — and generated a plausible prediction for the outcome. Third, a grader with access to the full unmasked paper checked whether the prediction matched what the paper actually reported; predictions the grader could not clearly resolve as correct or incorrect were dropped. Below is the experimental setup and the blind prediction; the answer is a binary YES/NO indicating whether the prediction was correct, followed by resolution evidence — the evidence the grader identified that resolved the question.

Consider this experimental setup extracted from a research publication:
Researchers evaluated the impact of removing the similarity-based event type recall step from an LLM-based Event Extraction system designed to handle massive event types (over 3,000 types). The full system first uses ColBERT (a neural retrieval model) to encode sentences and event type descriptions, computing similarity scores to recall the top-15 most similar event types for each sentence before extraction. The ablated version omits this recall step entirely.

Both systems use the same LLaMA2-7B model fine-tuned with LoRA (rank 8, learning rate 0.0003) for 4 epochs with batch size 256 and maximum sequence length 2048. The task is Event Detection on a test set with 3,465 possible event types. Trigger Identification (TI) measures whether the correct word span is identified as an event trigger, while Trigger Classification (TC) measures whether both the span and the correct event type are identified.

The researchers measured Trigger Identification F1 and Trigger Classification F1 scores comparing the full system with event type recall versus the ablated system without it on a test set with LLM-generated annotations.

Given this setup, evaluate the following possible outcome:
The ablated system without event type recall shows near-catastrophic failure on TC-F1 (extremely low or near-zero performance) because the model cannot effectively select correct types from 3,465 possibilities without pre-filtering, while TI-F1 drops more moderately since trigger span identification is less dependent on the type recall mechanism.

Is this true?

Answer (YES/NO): NO